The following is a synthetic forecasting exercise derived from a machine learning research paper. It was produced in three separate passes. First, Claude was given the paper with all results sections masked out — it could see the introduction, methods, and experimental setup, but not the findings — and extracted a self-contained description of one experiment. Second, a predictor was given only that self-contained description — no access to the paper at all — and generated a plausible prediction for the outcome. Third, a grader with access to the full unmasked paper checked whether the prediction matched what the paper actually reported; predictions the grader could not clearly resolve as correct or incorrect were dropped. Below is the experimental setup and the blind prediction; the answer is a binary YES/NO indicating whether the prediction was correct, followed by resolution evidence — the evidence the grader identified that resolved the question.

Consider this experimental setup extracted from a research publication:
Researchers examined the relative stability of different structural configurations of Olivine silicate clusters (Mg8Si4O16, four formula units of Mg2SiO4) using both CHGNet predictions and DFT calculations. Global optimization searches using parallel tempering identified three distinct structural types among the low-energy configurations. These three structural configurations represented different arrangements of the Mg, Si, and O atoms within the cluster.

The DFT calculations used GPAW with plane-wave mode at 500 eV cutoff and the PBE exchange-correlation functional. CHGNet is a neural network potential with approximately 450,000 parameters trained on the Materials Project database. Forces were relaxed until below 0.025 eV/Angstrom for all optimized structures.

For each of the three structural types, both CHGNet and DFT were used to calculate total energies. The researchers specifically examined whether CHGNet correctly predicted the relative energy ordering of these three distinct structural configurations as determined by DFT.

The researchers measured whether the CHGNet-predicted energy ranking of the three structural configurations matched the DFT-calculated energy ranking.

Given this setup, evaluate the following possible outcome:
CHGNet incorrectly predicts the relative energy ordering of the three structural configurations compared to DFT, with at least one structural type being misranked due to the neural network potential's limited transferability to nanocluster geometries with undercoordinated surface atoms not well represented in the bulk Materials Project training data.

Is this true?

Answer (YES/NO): NO